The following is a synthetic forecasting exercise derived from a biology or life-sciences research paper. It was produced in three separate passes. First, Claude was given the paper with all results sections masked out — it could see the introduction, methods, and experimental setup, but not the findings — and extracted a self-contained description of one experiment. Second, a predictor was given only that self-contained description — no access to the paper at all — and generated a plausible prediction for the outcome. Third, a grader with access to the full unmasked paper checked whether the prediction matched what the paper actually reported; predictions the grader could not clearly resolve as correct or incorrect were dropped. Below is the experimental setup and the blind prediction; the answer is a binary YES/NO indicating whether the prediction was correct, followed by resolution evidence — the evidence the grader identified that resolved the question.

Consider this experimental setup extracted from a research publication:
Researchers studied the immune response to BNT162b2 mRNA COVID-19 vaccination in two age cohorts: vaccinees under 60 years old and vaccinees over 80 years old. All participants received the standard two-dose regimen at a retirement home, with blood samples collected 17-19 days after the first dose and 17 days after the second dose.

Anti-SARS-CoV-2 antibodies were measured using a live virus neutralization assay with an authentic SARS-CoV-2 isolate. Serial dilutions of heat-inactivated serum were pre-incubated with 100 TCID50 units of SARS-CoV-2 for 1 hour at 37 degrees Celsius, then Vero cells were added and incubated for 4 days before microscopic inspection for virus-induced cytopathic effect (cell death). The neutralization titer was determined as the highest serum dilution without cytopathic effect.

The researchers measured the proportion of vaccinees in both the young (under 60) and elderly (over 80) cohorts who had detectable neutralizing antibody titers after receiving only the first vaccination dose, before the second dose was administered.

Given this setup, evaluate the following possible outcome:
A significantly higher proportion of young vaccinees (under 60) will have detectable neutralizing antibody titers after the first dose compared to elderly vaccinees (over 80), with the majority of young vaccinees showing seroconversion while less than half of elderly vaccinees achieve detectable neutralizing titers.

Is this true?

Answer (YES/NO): NO